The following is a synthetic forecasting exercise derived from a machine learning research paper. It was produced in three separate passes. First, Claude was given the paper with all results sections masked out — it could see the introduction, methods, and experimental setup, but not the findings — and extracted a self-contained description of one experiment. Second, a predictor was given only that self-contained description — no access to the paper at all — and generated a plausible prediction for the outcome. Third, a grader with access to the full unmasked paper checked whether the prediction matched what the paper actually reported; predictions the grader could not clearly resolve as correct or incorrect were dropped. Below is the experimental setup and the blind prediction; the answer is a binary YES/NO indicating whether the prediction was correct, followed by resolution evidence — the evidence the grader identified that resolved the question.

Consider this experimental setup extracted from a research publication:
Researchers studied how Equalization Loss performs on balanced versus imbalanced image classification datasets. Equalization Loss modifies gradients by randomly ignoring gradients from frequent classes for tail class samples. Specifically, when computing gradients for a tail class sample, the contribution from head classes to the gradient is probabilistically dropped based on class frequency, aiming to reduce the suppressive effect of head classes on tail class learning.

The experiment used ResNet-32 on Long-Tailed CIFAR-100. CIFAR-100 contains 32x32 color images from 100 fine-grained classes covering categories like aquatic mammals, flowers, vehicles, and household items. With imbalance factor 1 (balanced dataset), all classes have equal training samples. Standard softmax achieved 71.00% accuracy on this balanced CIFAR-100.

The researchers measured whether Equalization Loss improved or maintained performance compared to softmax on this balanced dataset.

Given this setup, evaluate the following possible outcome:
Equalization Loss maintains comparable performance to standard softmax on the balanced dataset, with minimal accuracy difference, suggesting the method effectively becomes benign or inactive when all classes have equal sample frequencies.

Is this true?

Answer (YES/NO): YES